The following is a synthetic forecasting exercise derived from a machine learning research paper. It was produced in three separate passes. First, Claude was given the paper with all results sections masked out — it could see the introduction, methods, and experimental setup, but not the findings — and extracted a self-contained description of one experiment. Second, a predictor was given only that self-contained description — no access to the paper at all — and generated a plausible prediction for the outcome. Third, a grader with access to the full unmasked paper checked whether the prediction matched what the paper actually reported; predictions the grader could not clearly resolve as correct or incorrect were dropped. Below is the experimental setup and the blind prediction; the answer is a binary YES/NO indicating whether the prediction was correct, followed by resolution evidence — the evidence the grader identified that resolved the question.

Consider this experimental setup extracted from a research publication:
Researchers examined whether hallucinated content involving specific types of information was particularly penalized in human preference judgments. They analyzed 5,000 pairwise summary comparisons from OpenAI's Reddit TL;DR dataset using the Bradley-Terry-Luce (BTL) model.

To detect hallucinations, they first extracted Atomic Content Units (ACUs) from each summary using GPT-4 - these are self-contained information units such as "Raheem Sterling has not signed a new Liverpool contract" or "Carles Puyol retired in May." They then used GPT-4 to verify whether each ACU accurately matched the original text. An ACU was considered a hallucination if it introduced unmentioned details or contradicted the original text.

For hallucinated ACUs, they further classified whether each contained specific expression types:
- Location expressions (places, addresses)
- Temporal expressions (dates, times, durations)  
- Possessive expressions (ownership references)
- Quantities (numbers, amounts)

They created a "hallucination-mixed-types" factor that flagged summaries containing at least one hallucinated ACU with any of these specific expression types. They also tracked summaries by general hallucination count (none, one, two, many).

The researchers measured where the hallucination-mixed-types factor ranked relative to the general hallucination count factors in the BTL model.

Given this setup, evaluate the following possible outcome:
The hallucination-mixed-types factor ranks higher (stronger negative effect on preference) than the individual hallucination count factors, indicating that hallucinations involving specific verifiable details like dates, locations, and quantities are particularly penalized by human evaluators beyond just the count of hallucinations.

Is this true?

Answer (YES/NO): NO